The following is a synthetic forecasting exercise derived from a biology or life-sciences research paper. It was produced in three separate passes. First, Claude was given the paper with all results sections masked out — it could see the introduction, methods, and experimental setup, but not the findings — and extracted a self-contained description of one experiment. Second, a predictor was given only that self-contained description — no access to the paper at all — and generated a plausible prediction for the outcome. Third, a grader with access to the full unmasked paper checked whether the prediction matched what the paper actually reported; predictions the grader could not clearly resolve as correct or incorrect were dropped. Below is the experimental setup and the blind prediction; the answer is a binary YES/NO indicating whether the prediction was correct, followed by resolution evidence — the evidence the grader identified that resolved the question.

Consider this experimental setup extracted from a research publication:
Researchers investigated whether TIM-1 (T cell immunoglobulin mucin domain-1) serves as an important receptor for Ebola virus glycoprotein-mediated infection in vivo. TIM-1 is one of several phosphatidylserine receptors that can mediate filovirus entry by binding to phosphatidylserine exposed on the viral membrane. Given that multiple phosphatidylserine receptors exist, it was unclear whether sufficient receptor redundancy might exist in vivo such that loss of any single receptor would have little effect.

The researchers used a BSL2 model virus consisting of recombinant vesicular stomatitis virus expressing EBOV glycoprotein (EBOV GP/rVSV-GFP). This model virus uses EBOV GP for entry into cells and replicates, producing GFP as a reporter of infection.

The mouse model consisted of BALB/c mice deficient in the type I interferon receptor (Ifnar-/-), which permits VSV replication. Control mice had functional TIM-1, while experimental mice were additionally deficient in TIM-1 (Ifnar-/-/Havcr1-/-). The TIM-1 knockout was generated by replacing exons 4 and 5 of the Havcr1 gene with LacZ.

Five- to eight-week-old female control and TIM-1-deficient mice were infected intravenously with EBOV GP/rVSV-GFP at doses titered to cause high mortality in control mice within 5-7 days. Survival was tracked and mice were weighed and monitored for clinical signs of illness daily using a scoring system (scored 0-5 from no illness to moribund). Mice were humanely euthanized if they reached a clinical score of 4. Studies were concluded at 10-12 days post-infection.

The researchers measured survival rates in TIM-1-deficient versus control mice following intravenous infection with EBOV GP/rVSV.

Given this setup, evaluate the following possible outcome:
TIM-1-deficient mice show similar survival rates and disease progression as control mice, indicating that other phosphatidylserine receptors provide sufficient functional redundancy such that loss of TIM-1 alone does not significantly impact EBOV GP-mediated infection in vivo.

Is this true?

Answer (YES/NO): NO